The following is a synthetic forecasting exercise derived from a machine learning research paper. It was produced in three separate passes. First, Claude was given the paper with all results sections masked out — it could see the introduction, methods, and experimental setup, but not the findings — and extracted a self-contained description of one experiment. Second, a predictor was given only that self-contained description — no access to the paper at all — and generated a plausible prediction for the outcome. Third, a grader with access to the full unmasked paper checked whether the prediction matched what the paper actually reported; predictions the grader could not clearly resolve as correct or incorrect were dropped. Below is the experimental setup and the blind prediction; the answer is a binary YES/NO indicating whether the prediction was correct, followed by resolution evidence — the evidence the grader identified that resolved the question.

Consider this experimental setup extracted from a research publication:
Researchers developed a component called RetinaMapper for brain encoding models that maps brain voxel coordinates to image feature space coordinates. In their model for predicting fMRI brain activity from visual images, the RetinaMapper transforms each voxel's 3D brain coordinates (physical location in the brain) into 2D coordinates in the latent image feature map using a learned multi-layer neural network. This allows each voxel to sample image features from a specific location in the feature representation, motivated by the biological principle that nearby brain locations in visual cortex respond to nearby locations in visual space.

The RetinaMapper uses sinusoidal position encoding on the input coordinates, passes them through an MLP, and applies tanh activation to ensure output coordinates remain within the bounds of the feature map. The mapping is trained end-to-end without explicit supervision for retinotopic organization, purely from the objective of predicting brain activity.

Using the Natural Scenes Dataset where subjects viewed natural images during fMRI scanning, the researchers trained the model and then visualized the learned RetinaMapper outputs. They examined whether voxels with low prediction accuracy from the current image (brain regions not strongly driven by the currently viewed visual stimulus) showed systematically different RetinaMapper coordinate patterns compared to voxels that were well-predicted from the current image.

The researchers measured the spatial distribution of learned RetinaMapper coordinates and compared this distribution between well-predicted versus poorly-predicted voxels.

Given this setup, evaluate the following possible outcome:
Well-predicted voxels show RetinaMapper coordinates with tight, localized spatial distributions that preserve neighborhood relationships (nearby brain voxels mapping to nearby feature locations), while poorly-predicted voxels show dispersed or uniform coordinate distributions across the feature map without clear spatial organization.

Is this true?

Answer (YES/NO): NO